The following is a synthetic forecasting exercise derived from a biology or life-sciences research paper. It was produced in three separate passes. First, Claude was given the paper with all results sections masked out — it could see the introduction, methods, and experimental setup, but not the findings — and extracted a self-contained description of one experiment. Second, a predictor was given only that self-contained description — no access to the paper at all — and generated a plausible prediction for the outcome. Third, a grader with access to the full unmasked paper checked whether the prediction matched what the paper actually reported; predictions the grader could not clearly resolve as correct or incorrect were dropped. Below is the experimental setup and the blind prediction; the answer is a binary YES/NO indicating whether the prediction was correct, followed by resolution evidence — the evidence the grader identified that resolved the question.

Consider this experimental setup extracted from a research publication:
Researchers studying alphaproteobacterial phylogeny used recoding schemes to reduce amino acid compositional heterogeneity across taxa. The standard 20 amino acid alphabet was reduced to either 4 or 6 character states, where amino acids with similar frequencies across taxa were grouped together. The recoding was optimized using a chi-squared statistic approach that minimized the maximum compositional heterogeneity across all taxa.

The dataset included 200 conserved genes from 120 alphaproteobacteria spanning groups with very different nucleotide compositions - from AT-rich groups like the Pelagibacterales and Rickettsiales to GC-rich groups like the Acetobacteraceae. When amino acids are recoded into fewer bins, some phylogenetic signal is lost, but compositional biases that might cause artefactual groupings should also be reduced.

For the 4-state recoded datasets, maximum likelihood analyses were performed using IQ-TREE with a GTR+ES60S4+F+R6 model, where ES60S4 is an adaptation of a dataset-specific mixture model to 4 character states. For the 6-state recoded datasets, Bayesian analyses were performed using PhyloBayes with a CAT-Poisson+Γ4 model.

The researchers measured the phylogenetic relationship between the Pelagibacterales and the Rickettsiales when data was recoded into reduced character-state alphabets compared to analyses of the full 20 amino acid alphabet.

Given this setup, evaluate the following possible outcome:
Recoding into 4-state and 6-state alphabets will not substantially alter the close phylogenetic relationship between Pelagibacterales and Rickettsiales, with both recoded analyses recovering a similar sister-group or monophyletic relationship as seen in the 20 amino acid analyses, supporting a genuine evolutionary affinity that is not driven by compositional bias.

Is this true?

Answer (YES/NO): NO